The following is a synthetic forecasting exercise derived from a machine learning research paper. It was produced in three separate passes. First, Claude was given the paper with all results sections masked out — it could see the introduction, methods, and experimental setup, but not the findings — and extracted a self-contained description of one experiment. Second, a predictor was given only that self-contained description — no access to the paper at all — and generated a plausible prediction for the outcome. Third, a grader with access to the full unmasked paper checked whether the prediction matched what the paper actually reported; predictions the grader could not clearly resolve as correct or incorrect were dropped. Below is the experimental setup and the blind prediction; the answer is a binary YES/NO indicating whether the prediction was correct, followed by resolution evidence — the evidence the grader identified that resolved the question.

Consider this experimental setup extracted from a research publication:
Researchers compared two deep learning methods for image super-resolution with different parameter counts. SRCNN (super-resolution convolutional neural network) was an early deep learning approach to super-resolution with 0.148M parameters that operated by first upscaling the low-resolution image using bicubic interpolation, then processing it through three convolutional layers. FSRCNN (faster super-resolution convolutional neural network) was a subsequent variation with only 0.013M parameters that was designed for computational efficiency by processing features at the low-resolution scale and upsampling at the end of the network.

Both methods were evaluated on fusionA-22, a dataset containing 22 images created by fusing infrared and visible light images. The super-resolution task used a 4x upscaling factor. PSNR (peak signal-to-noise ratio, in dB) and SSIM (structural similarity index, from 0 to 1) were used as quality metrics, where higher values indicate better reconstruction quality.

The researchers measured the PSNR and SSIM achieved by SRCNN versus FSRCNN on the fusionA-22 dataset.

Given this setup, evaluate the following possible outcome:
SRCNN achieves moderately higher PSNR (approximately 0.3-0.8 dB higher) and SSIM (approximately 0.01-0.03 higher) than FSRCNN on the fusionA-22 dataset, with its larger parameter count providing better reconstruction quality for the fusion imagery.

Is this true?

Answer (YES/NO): NO